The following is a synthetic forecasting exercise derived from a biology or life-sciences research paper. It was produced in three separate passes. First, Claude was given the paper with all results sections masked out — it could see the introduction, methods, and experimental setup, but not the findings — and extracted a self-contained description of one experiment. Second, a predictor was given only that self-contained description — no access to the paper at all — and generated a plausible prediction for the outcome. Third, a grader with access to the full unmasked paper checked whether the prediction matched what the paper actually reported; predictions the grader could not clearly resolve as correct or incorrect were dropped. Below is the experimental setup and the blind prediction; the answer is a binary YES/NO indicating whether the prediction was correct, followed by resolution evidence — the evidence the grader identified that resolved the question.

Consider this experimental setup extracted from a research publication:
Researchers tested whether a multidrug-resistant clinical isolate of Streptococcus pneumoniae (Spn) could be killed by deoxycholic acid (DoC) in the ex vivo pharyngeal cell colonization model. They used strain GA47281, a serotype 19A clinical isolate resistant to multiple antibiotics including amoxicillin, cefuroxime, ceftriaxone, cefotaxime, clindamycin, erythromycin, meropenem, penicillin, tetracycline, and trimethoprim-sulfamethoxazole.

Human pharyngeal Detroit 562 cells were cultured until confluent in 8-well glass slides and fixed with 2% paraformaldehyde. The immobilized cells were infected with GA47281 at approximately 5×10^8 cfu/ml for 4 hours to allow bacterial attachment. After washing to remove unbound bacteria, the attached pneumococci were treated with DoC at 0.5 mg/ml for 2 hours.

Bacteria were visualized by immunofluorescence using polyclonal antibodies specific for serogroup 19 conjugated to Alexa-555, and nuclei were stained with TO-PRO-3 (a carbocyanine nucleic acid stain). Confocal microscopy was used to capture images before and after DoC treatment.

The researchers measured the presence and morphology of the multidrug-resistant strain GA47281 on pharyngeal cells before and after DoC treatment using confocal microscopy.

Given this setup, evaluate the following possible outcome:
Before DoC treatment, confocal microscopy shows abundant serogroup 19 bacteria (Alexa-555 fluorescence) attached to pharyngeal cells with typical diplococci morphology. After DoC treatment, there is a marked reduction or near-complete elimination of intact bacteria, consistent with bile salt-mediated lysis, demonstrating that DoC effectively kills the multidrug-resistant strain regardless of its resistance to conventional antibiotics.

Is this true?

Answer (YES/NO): YES